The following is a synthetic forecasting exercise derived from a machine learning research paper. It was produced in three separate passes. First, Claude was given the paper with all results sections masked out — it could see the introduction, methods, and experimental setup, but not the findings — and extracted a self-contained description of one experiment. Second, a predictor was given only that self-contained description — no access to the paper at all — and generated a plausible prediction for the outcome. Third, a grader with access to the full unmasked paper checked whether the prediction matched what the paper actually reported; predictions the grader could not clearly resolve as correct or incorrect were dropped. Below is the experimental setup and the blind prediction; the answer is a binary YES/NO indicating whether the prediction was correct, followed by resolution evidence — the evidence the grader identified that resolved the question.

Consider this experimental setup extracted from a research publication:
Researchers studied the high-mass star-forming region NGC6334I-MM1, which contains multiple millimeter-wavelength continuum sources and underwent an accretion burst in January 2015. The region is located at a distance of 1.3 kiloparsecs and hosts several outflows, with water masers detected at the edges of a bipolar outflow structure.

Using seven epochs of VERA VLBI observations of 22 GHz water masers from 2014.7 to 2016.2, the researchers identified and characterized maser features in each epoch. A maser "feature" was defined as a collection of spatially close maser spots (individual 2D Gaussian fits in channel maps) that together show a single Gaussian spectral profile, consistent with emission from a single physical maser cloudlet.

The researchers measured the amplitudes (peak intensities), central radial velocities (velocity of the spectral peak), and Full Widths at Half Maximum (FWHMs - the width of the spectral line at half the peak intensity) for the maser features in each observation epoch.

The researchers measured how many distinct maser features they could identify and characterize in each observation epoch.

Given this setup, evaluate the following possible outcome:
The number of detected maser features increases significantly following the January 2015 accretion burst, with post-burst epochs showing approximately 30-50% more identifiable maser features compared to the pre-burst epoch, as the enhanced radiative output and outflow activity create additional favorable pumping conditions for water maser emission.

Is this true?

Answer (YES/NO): NO